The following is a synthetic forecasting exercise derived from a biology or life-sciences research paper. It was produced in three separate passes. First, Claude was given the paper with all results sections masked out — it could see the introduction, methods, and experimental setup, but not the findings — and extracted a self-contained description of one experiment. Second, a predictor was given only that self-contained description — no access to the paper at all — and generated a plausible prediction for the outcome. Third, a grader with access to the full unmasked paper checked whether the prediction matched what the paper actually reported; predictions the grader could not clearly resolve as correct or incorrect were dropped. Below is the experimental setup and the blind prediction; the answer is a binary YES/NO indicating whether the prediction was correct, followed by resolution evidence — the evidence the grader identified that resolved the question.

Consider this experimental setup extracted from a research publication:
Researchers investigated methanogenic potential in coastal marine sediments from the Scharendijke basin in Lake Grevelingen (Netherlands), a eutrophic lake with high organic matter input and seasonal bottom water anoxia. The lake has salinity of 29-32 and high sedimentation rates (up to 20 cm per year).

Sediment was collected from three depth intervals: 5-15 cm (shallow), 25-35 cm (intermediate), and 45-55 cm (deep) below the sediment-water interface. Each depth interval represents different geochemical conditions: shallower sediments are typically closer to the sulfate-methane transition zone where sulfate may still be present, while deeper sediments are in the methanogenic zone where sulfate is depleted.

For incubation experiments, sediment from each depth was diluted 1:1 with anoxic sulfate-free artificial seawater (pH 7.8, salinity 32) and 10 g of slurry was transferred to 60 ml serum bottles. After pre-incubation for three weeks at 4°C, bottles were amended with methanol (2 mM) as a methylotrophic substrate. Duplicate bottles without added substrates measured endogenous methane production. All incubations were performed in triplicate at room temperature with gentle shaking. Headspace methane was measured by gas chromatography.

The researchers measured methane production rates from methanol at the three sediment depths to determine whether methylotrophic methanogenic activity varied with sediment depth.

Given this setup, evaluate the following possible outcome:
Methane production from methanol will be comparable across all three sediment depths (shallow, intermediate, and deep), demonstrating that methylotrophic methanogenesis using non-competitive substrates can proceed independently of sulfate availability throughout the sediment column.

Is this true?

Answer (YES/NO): YES